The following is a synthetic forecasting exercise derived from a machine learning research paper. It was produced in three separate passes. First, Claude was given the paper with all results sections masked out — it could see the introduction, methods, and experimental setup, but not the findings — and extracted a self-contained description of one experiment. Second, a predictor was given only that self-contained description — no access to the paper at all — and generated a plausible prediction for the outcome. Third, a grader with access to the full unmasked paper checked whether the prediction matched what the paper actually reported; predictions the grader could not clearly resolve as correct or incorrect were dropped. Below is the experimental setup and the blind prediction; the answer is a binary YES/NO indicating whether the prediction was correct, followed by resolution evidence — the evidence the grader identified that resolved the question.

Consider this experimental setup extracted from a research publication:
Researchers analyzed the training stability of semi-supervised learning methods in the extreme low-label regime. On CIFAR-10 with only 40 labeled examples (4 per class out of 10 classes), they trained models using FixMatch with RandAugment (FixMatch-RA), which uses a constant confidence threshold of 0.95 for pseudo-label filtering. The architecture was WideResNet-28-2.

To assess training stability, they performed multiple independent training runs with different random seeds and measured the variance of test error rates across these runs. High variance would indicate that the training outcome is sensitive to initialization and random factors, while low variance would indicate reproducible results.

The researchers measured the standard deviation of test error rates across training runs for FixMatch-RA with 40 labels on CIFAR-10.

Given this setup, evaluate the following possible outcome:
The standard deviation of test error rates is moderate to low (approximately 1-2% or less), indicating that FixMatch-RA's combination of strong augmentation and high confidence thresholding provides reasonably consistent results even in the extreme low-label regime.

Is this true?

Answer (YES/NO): NO